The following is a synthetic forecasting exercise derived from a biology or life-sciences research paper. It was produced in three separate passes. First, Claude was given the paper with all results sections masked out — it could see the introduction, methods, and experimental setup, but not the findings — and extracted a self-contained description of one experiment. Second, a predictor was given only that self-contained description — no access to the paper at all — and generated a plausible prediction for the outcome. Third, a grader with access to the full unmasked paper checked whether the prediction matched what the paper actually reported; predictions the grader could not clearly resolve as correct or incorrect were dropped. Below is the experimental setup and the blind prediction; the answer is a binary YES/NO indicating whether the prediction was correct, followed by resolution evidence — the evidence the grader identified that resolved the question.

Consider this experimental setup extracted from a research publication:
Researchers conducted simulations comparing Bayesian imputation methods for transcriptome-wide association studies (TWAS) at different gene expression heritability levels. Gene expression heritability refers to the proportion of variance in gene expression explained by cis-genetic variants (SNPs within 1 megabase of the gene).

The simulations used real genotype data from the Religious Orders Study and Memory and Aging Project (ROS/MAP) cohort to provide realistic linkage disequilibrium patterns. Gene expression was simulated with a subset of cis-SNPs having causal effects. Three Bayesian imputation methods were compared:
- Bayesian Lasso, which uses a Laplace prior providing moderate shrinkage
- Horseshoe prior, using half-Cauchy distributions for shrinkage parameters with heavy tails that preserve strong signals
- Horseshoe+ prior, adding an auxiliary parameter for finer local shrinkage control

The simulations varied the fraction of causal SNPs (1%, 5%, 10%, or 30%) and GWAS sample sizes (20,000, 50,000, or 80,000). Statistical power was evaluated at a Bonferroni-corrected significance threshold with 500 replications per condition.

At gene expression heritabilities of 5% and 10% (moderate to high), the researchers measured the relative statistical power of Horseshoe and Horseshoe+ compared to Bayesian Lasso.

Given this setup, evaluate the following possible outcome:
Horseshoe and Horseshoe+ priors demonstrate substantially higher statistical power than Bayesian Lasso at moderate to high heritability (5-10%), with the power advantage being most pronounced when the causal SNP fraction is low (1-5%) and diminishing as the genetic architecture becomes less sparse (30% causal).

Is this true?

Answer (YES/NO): NO